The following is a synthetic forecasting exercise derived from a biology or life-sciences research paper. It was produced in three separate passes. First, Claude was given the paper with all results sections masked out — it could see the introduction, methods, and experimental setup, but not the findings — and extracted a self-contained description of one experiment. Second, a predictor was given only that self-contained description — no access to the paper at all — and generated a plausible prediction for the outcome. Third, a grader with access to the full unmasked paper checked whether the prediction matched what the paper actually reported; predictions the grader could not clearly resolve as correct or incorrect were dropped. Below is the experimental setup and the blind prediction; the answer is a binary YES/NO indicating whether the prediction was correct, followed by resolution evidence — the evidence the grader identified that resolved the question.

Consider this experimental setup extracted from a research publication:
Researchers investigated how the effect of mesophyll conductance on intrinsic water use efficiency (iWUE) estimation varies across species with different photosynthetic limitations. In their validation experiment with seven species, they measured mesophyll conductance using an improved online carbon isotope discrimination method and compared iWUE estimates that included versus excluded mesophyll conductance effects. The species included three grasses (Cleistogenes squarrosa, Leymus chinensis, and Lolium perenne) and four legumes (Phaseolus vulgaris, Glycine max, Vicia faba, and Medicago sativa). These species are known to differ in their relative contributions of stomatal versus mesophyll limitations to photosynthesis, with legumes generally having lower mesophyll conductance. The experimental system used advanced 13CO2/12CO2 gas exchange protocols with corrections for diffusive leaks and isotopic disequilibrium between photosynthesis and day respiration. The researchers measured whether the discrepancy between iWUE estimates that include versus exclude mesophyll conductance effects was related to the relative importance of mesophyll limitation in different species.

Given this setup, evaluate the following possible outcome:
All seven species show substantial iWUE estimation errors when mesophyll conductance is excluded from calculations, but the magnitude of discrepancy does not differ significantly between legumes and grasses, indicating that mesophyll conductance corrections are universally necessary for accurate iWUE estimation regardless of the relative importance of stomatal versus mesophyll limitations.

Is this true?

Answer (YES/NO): NO